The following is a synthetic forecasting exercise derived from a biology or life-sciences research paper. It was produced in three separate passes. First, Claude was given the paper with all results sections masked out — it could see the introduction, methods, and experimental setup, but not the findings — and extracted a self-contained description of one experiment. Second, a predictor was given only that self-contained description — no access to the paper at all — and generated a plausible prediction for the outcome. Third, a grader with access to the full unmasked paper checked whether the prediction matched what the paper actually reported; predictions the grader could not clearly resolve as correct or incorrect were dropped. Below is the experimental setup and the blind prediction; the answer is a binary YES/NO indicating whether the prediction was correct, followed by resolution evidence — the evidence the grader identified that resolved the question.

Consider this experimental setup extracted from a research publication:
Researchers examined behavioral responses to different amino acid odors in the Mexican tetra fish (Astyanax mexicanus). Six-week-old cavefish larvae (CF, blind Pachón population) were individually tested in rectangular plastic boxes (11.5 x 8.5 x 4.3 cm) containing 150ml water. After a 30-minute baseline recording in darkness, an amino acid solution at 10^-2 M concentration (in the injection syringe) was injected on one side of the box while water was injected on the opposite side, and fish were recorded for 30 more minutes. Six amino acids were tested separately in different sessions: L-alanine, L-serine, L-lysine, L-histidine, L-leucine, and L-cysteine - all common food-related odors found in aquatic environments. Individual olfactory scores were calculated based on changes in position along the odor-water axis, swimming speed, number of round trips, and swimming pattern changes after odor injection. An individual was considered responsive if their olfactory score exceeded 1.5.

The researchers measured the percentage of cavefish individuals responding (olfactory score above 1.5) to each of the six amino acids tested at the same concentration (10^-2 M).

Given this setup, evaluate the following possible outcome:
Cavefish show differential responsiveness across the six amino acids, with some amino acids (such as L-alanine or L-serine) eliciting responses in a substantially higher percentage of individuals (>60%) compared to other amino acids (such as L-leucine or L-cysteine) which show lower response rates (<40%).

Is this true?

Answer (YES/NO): YES